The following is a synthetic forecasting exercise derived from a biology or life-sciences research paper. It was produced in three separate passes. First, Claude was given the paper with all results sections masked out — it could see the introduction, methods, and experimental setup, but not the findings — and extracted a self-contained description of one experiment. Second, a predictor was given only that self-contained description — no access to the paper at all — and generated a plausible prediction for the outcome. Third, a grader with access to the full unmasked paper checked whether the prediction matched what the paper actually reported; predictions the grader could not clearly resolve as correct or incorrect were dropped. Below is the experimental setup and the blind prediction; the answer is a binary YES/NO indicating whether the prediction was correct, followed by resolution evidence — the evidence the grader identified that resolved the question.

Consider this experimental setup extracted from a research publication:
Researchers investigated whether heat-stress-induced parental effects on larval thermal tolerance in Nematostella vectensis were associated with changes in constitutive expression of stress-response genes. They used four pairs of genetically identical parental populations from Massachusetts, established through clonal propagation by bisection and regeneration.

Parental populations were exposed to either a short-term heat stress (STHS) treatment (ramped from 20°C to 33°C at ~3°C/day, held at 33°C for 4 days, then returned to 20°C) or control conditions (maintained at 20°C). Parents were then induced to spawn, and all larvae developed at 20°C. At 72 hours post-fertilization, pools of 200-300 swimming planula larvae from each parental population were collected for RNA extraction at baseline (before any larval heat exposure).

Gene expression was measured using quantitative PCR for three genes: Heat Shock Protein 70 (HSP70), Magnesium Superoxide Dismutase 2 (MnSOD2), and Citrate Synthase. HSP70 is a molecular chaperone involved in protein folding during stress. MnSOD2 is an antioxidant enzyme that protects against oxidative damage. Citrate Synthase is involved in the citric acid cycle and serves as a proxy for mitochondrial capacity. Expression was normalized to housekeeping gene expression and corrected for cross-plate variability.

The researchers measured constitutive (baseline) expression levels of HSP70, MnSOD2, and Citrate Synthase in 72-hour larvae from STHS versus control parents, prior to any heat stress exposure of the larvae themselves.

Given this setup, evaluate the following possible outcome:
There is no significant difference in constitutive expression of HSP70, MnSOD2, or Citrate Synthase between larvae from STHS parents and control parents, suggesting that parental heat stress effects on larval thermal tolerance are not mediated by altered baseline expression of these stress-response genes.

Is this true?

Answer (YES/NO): YES